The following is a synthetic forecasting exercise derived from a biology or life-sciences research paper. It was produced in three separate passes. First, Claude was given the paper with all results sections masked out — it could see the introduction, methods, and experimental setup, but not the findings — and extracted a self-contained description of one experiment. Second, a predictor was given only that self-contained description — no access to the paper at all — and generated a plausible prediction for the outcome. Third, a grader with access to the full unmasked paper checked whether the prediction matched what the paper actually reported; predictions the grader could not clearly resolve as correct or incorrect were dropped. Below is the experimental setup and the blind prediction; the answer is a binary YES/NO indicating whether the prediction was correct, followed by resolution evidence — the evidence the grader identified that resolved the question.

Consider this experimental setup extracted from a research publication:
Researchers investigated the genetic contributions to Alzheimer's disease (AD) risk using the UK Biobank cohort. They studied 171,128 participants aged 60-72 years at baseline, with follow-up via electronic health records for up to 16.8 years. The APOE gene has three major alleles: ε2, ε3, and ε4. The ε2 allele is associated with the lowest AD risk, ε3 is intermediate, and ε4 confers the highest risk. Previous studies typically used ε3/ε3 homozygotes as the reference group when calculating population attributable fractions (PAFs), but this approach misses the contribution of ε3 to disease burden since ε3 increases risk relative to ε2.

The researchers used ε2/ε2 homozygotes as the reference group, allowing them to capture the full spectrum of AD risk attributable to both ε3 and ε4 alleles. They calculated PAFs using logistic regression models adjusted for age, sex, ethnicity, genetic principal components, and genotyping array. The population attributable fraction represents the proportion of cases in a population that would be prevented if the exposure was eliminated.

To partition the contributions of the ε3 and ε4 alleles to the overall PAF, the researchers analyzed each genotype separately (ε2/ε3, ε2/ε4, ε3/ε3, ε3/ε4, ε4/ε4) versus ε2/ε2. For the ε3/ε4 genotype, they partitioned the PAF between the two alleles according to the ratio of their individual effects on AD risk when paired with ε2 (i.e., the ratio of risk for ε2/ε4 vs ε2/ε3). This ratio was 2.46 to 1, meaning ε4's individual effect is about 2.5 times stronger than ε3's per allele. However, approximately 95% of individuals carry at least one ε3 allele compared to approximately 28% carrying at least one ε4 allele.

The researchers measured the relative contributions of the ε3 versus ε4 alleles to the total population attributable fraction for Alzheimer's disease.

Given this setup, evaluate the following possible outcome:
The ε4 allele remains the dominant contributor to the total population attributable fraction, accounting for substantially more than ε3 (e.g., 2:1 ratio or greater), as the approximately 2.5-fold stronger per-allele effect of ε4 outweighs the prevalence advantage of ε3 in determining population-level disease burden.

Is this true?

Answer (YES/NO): NO